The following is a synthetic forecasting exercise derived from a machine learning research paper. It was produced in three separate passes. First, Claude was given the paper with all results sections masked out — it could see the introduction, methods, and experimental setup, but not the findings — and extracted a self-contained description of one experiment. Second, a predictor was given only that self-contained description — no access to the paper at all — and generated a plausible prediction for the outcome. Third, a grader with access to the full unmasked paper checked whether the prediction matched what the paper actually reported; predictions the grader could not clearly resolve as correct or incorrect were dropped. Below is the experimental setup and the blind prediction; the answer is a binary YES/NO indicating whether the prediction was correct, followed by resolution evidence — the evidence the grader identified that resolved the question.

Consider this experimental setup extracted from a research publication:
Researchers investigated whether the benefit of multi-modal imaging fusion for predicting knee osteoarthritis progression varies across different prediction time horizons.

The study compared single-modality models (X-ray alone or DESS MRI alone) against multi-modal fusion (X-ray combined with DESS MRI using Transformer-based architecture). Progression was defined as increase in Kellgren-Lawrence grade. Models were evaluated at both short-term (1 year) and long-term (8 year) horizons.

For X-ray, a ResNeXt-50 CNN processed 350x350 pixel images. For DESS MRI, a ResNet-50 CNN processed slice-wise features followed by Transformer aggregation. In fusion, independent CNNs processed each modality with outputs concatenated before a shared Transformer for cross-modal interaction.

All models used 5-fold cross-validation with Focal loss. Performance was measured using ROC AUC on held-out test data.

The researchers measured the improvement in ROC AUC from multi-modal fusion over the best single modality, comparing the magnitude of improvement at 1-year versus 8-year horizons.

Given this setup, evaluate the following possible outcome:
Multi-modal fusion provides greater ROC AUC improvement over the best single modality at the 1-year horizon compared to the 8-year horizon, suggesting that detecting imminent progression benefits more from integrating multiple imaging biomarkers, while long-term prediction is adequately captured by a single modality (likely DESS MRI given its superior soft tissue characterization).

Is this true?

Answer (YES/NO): YES